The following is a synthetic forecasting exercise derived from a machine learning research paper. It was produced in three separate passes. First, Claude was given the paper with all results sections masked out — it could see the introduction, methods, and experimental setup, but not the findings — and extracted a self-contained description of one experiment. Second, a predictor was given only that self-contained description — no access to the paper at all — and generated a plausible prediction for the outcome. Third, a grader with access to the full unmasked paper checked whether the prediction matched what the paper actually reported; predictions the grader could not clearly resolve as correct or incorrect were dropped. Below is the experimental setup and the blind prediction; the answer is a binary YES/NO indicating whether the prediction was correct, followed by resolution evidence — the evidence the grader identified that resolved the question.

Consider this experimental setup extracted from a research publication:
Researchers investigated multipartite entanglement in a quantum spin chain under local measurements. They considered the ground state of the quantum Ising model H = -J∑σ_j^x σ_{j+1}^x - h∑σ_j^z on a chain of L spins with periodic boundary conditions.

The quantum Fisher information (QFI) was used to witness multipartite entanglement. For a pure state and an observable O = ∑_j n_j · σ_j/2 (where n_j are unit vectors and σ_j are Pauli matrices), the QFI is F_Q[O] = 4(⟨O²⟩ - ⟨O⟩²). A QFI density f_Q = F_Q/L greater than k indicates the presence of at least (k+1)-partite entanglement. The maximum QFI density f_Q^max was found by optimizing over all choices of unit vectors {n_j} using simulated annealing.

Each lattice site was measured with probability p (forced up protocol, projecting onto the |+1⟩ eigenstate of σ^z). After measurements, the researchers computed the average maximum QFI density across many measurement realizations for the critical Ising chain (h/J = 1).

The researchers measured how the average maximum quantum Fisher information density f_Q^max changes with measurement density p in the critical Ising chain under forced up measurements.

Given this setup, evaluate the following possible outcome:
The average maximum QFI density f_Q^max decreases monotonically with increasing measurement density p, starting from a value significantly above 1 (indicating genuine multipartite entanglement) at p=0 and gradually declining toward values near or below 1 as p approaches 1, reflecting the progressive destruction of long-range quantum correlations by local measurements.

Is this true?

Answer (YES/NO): YES